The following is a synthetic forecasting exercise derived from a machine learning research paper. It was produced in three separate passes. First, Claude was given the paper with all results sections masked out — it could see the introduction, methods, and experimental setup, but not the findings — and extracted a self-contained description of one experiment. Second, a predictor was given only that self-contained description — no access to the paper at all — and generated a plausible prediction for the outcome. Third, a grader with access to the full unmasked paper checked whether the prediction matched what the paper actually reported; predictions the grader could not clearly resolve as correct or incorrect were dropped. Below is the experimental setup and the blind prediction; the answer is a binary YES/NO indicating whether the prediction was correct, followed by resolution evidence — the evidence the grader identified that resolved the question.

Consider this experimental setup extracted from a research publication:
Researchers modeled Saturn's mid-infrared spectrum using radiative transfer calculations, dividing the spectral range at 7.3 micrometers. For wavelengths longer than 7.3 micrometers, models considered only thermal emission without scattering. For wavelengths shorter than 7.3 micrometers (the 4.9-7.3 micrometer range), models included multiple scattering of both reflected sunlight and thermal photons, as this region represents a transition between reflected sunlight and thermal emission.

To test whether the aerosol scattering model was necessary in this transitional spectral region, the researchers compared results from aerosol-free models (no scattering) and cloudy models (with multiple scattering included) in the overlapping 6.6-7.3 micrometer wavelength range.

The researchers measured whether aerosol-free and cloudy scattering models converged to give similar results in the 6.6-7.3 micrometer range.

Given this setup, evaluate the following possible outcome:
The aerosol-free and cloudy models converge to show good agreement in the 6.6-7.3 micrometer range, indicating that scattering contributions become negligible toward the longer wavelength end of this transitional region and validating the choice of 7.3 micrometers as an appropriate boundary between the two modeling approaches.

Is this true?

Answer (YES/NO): YES